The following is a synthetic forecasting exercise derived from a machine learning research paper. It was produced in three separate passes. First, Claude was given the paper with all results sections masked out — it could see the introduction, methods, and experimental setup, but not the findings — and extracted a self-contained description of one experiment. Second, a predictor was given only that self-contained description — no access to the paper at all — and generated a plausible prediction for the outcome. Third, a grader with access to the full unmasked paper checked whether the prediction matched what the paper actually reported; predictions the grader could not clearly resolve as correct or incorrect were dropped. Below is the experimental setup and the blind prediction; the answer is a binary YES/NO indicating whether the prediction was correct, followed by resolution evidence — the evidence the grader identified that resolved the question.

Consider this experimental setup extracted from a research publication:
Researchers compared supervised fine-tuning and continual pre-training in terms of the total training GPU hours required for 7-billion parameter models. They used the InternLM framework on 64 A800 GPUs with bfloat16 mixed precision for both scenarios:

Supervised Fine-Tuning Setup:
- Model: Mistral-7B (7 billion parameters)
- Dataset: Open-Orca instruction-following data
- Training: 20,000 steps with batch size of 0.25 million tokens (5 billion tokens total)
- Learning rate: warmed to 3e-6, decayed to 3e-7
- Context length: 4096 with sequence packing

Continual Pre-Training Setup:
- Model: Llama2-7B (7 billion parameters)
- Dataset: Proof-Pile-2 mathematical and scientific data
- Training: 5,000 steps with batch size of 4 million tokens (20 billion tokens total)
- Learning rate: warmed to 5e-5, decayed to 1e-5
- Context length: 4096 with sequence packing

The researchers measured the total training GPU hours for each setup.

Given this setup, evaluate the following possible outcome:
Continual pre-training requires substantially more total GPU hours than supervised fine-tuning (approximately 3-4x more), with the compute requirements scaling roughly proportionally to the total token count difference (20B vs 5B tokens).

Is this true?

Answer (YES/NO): YES